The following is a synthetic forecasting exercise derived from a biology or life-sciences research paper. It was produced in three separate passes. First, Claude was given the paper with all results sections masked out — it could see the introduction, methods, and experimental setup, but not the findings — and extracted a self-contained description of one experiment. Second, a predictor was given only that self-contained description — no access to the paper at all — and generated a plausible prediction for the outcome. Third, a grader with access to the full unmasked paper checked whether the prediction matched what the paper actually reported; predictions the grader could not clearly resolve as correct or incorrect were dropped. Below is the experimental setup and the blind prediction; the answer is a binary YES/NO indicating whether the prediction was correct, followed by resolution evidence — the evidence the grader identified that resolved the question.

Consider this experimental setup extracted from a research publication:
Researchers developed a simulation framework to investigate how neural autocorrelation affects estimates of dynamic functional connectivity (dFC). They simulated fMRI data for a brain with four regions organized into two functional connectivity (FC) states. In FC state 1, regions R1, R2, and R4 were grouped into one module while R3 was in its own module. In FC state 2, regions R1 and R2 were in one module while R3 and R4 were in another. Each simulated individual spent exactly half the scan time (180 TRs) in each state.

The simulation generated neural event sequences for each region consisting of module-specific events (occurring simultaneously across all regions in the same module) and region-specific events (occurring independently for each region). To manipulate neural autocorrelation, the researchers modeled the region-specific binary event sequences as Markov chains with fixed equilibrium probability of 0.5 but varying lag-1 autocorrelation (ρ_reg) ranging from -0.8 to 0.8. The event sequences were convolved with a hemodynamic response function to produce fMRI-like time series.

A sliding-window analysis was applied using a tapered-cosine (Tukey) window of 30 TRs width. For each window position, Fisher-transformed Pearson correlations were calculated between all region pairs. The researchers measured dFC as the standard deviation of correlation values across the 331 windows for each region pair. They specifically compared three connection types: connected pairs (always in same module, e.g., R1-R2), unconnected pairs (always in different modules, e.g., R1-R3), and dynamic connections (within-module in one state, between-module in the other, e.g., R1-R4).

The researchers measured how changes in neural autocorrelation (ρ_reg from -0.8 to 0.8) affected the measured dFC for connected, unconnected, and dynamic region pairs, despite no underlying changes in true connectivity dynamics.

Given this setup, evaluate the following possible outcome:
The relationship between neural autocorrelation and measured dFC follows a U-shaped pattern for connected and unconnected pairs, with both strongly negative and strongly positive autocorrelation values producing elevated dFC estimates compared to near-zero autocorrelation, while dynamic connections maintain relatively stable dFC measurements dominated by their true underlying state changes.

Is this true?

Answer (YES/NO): NO